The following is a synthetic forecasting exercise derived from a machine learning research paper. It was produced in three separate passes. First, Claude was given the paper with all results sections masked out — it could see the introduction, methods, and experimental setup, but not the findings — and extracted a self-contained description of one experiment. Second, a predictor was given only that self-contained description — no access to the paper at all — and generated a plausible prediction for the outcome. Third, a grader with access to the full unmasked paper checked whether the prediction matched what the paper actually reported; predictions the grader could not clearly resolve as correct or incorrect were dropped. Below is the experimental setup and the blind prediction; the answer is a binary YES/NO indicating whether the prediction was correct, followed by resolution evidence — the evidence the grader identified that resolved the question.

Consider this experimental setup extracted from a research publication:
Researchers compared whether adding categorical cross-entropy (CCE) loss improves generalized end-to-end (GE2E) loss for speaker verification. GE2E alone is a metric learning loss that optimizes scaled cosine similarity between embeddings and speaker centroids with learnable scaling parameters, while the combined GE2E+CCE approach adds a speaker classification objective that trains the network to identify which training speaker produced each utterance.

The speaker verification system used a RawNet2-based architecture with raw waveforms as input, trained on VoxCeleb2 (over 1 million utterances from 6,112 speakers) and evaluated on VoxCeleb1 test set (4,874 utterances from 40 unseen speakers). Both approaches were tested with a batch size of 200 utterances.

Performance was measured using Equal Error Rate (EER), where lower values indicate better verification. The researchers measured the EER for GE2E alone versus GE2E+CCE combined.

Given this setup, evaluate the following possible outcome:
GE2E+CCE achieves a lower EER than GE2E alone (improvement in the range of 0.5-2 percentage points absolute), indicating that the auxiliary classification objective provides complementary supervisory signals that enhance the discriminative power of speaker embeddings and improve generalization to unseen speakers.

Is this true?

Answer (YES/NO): NO